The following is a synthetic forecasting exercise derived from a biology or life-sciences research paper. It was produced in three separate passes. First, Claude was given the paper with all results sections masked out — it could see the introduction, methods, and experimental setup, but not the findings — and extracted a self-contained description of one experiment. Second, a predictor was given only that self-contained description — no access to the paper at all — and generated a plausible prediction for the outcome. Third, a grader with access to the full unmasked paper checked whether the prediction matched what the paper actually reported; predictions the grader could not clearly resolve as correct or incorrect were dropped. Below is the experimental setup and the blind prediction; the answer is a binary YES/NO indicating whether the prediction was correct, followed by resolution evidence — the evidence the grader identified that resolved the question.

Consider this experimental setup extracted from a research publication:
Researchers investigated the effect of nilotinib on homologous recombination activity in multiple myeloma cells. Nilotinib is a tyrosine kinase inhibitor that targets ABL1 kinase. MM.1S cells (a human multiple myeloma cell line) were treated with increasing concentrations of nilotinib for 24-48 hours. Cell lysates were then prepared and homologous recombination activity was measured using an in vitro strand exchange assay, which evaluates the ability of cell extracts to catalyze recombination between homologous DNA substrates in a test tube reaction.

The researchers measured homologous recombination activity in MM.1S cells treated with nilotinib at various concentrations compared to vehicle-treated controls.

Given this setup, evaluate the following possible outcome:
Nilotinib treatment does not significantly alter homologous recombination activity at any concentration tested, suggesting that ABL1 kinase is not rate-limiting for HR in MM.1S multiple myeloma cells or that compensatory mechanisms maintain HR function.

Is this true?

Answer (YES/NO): NO